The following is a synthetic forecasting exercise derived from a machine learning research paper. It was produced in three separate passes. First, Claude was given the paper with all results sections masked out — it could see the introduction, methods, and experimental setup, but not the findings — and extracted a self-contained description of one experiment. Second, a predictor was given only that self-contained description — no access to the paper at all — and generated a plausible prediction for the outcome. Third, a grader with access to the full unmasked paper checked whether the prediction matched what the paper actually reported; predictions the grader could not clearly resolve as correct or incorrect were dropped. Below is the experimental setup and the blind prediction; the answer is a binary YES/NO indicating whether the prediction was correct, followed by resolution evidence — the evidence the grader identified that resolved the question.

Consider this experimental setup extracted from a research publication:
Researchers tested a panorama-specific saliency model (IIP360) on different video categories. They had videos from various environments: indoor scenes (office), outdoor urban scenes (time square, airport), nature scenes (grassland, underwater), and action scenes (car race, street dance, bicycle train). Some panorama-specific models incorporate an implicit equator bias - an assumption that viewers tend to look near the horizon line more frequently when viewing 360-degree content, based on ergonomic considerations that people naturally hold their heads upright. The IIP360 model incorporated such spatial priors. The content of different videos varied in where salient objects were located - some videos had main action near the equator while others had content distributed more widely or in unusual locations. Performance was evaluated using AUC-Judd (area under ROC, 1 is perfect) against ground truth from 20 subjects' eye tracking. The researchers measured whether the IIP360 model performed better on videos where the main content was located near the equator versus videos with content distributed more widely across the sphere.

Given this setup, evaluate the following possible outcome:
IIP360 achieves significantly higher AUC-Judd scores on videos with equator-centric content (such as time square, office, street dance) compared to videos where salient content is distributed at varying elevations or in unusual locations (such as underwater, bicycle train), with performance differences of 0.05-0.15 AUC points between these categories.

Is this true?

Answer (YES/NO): NO